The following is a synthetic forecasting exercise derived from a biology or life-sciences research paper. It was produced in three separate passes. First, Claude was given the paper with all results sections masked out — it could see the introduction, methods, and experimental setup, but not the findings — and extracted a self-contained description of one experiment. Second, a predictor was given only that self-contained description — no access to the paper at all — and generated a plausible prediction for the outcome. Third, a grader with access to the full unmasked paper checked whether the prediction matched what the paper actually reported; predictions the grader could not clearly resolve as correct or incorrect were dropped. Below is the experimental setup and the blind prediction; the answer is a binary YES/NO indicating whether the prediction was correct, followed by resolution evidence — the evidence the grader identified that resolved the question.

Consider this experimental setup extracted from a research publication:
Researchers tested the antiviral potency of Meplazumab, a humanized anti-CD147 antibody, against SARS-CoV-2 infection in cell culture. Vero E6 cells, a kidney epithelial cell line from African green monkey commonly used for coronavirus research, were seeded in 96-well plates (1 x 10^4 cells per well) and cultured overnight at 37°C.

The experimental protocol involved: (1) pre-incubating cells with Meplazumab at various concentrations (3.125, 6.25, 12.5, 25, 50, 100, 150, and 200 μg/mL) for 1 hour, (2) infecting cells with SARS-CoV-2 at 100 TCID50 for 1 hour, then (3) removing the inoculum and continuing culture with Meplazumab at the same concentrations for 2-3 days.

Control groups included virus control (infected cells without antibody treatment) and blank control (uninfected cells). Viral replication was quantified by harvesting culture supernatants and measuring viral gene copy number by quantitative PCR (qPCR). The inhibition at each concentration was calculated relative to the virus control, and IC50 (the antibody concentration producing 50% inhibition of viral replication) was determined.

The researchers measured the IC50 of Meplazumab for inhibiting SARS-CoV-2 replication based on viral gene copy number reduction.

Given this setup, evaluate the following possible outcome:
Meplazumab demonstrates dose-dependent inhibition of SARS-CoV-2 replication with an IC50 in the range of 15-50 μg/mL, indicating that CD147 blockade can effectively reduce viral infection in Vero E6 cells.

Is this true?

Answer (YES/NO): YES